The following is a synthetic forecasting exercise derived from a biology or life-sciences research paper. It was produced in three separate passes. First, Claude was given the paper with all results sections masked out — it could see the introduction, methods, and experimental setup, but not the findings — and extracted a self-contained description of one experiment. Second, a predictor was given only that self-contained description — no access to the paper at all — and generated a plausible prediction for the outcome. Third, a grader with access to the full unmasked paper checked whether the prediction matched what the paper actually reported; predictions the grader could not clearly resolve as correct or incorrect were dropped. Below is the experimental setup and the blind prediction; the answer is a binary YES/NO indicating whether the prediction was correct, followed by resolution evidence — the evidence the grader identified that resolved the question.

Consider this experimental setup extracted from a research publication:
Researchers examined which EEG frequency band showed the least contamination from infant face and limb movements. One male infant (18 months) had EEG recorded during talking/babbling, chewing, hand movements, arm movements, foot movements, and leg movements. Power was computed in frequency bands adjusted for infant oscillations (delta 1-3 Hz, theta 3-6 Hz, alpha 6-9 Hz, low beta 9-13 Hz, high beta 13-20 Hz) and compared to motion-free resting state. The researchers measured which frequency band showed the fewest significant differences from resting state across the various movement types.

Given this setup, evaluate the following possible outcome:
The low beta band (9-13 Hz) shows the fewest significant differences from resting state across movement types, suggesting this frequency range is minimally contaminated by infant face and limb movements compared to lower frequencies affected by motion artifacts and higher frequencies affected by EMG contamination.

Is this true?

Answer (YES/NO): NO